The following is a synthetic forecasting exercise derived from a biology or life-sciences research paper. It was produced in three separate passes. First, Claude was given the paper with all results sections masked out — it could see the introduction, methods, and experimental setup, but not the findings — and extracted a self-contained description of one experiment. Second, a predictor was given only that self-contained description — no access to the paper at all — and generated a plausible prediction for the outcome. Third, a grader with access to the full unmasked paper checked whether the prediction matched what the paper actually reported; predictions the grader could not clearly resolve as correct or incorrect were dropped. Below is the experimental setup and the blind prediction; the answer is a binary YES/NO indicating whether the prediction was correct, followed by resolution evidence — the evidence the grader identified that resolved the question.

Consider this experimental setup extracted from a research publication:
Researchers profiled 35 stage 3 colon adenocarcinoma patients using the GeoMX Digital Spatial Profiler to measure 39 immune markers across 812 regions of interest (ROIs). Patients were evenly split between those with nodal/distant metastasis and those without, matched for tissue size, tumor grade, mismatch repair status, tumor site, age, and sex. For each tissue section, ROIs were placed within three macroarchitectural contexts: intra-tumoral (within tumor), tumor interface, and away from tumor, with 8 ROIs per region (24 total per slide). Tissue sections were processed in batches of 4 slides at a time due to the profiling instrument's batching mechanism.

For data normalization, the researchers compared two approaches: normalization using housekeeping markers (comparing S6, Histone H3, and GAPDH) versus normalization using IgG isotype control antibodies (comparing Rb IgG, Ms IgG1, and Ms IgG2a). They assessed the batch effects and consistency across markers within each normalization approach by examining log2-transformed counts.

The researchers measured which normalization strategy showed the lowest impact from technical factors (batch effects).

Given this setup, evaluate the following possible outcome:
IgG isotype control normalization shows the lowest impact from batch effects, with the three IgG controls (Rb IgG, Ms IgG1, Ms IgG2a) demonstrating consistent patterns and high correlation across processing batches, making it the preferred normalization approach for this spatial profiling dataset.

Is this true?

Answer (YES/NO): NO